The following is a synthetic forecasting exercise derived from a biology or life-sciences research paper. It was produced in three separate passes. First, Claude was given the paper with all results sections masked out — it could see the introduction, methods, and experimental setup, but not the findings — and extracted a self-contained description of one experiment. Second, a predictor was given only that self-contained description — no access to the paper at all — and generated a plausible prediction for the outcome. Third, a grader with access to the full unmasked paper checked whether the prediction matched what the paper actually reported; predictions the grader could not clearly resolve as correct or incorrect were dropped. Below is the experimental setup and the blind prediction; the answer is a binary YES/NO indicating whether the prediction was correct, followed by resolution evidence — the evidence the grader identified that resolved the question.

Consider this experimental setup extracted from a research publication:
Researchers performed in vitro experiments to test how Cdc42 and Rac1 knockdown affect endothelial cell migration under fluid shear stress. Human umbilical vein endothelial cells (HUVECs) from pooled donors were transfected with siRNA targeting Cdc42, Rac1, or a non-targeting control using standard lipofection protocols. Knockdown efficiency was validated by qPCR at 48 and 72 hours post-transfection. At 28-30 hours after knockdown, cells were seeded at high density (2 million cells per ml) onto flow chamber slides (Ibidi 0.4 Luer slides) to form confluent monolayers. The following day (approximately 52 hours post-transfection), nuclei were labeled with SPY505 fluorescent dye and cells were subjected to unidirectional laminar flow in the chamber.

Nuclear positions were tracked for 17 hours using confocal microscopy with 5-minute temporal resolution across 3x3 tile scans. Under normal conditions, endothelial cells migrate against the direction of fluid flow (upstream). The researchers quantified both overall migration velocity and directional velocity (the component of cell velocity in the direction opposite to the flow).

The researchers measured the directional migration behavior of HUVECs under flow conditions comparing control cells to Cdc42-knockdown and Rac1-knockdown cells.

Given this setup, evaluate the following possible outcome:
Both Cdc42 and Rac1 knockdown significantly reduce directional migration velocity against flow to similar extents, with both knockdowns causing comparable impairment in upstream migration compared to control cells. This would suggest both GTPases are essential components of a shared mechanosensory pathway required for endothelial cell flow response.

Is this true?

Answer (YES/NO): NO